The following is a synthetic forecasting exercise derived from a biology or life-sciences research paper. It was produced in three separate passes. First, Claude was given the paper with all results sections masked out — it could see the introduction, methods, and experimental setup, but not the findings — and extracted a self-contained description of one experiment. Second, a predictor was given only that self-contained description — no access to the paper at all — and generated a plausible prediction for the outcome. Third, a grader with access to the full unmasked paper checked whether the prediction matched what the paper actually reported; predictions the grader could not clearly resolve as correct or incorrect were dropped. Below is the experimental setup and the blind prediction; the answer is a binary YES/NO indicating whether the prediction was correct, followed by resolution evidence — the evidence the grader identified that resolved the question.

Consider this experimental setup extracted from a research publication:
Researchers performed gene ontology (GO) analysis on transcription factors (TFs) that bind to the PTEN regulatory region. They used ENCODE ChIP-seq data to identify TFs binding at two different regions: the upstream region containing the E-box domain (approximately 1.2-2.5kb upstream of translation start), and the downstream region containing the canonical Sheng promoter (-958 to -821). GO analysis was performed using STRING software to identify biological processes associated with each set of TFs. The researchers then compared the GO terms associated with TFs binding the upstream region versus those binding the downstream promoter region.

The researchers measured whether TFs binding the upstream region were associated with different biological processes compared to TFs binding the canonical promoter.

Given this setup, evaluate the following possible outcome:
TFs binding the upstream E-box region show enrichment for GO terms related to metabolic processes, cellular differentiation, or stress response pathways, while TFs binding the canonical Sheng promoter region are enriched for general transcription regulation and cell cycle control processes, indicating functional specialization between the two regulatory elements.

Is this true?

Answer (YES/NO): NO